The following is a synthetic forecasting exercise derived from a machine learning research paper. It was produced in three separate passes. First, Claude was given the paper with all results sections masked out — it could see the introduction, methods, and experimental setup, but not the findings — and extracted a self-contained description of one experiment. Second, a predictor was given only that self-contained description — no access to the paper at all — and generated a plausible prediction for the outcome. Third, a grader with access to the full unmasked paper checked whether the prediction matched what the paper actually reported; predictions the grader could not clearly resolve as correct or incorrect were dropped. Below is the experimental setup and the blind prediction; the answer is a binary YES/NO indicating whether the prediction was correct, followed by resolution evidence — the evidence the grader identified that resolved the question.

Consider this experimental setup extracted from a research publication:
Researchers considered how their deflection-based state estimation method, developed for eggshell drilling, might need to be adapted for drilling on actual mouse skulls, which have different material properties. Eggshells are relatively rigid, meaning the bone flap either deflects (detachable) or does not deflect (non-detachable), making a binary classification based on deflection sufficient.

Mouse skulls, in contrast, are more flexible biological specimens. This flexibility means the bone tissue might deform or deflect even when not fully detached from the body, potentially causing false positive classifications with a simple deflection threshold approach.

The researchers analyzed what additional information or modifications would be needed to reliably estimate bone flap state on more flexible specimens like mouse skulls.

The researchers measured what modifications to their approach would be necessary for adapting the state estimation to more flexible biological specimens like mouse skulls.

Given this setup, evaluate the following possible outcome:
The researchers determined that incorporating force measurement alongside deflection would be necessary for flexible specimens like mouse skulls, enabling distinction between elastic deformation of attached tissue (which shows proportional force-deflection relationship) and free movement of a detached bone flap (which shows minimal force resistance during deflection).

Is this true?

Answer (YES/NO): YES